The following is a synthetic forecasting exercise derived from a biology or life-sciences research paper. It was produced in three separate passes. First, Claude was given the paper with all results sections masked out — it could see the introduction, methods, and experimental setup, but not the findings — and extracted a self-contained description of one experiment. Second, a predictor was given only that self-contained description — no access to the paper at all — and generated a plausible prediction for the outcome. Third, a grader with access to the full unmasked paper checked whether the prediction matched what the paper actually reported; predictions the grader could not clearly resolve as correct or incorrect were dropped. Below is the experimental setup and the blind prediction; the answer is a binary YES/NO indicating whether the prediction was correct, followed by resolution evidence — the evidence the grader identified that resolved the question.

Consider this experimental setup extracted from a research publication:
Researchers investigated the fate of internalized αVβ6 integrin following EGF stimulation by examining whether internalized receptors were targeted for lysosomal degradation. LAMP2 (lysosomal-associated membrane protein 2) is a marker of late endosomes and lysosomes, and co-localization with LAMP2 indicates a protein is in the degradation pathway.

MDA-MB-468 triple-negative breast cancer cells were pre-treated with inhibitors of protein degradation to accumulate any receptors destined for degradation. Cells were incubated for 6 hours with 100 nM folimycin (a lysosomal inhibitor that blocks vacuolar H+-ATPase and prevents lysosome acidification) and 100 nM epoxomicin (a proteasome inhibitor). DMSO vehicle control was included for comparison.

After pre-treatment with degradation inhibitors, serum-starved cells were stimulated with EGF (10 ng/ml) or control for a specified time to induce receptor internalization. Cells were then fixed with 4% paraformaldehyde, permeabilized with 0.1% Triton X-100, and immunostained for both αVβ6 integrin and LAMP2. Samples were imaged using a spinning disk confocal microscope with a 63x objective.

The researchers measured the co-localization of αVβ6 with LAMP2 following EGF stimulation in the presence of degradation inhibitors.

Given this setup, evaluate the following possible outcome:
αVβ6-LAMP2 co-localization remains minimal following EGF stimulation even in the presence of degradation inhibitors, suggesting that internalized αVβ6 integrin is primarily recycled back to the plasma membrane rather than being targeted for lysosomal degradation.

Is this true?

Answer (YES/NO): YES